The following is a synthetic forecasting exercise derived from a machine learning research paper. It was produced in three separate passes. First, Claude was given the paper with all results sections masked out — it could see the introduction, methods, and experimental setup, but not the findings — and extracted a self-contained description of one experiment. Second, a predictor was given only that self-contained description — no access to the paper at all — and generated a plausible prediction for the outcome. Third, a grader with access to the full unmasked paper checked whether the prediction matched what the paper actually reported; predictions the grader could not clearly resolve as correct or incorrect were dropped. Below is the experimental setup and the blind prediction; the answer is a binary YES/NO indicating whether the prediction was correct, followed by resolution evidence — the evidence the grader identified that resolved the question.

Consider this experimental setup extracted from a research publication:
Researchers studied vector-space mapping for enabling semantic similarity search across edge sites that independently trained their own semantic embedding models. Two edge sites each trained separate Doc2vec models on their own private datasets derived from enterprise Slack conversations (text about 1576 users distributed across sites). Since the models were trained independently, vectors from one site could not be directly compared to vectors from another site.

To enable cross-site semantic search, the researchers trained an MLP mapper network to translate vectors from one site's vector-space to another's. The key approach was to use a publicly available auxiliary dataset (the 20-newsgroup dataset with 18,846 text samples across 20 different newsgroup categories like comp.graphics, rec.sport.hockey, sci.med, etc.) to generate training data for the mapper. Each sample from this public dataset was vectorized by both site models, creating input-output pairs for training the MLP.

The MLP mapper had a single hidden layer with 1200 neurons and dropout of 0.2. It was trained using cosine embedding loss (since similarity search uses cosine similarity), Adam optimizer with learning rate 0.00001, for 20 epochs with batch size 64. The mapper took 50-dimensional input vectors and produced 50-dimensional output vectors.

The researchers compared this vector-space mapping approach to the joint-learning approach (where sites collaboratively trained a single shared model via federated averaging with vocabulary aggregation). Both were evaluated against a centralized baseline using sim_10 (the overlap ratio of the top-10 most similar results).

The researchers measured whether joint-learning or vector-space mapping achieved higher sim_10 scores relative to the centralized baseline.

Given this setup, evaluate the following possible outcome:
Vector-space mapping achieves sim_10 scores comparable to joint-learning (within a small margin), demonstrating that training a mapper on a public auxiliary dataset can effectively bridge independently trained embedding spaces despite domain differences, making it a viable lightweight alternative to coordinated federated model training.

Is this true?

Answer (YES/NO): NO